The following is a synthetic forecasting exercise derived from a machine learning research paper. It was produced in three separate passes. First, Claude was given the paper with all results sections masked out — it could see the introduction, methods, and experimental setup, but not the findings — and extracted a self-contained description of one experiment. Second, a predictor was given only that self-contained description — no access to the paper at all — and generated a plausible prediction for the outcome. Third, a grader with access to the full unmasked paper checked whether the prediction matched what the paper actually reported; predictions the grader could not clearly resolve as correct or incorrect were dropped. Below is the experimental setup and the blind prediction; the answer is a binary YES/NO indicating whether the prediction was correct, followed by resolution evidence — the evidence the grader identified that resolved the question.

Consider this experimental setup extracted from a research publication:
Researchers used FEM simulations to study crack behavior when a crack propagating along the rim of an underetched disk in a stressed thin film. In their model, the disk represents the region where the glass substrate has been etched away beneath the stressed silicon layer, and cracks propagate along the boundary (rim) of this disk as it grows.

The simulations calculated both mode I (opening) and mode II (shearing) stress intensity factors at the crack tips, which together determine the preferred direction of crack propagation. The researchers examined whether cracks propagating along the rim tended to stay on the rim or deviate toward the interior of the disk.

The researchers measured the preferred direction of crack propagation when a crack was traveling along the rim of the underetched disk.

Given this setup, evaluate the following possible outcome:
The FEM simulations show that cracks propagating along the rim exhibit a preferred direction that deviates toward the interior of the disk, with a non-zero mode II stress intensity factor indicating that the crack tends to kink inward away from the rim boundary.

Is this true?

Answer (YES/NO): NO